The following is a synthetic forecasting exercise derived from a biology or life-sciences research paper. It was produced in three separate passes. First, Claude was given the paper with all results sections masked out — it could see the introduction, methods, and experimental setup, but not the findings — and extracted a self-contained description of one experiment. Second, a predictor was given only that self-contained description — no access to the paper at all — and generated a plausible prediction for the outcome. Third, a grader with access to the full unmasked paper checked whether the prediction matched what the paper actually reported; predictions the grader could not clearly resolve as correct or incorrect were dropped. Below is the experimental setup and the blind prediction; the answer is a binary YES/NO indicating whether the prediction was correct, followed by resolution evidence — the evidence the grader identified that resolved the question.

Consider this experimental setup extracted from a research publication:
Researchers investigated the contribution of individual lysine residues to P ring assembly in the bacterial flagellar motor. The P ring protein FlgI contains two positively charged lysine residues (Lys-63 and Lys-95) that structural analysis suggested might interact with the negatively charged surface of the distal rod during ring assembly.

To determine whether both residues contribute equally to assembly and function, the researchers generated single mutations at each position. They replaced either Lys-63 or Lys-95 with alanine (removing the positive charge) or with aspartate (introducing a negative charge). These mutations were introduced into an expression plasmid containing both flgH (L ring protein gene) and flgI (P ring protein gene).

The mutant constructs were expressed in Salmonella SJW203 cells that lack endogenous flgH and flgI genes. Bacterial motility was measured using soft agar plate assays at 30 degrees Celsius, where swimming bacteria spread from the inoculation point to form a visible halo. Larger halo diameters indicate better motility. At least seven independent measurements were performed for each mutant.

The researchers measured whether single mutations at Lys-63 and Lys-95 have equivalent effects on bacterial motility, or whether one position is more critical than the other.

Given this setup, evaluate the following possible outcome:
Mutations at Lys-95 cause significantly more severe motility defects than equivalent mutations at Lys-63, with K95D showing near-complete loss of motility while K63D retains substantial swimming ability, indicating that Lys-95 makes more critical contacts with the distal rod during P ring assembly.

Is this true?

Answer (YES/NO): NO